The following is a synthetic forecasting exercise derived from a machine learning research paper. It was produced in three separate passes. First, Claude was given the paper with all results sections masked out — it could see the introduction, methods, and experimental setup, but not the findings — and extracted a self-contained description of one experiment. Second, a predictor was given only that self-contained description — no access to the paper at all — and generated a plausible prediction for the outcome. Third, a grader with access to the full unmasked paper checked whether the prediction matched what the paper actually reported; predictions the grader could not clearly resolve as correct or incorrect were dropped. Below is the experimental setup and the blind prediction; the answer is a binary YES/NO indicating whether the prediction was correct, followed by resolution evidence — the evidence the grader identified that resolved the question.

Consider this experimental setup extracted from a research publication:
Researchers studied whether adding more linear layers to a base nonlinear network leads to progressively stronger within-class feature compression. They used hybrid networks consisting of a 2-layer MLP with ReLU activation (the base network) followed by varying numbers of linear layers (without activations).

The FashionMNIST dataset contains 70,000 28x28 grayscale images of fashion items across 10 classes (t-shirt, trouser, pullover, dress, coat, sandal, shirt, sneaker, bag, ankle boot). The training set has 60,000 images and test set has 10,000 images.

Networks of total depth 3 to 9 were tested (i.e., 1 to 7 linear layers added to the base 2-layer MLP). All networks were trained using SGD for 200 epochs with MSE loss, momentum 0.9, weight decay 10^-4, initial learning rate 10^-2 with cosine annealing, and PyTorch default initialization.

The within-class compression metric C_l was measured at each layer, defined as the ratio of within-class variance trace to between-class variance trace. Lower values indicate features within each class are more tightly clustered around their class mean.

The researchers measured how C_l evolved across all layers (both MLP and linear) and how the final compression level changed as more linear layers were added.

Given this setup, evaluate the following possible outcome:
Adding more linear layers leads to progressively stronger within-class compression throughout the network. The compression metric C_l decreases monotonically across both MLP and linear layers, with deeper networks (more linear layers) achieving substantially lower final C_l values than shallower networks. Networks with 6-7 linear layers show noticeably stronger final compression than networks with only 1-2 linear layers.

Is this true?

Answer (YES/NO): YES